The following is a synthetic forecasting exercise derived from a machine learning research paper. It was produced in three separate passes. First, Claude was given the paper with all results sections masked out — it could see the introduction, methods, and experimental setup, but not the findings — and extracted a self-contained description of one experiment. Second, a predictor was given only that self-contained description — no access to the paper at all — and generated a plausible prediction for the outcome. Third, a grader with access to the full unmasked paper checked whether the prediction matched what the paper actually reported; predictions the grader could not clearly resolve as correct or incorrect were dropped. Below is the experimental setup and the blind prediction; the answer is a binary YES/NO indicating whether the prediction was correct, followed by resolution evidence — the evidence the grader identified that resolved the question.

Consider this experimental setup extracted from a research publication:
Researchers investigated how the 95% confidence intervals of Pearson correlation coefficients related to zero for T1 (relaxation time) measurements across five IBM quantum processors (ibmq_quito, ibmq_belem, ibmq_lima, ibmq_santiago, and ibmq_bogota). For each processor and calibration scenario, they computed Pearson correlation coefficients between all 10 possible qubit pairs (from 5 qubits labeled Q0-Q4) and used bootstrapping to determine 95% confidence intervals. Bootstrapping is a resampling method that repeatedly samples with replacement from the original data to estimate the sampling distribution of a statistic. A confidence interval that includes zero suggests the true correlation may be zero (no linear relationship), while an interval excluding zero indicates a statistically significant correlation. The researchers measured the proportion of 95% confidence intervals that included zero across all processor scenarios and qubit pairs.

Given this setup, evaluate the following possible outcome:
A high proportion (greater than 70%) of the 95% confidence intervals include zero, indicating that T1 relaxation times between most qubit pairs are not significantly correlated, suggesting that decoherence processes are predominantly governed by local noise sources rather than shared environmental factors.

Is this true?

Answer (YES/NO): NO